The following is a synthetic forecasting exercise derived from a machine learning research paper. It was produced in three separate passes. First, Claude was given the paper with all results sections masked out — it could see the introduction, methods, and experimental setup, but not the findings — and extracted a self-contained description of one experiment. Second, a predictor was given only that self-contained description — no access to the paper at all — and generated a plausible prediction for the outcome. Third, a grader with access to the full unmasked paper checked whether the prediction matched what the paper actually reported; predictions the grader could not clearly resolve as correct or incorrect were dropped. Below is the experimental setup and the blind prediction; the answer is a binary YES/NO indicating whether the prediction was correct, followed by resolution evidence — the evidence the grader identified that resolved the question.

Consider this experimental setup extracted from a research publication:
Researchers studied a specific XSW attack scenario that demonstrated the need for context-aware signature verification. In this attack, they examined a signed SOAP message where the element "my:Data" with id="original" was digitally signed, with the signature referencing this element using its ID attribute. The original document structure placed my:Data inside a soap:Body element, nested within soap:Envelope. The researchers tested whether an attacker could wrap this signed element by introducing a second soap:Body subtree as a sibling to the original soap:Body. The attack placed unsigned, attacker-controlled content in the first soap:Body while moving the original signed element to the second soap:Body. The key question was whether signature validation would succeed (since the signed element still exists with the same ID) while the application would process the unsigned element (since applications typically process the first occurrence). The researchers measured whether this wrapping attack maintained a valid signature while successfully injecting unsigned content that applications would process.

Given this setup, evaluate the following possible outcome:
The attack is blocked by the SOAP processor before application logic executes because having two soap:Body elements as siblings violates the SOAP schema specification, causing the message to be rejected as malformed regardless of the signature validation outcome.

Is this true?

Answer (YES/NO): NO